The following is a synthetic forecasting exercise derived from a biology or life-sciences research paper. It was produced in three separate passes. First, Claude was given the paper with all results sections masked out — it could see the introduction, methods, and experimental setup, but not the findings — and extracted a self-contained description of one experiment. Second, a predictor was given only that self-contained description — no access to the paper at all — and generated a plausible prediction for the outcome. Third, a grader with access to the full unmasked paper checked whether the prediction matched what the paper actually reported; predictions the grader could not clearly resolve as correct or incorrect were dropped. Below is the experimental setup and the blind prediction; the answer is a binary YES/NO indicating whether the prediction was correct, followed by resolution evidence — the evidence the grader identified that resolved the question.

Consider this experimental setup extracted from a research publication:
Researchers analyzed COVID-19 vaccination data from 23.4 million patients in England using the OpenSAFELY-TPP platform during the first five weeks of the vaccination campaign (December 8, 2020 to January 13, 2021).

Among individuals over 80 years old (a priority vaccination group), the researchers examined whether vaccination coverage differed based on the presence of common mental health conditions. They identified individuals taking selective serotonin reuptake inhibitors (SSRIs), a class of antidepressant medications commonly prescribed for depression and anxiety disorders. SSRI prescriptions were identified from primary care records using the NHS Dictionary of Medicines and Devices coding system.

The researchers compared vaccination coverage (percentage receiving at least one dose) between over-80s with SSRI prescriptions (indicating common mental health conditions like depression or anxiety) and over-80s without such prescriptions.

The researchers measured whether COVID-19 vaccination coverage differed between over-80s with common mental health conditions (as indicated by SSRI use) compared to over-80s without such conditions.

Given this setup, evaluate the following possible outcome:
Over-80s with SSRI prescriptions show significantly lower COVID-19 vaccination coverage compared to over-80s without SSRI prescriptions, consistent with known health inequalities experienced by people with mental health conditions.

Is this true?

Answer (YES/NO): NO